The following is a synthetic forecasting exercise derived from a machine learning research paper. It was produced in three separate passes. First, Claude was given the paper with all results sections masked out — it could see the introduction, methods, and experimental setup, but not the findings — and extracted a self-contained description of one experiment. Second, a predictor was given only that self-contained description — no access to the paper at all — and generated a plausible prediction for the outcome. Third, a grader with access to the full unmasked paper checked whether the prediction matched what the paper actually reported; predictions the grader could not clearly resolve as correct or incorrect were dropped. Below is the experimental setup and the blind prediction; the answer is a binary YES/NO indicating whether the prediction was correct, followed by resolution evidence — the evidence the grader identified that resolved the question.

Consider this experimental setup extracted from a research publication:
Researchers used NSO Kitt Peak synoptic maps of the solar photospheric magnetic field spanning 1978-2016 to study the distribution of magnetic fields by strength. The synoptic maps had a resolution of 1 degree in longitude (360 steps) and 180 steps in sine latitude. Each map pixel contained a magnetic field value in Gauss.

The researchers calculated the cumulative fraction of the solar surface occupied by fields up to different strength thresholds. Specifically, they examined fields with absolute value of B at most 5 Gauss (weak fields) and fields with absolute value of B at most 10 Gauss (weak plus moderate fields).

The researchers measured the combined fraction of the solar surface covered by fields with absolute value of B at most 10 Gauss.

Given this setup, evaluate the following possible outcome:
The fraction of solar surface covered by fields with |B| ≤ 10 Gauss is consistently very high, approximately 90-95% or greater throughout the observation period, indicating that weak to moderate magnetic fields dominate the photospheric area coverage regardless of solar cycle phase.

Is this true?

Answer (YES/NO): NO